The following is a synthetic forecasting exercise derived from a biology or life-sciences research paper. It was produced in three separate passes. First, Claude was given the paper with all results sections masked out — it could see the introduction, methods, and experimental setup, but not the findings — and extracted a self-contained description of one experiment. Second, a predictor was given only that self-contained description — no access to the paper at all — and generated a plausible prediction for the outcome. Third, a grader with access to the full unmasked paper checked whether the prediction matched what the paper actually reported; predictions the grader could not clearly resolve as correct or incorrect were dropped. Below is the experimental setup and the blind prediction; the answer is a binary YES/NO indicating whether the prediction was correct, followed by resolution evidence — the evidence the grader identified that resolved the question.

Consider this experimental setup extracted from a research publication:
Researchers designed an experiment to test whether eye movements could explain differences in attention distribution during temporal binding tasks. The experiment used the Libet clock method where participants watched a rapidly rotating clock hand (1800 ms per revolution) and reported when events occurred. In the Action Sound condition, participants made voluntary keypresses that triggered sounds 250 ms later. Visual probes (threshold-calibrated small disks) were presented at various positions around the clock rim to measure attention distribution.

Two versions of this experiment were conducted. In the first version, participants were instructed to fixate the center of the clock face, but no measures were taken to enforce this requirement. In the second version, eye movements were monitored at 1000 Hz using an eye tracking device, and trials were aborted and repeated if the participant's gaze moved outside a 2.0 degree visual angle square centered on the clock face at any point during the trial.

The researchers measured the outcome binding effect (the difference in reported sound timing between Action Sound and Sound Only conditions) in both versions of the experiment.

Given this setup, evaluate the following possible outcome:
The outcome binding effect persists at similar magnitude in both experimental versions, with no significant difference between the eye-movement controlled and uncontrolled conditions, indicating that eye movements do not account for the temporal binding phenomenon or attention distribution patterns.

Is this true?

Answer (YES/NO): YES